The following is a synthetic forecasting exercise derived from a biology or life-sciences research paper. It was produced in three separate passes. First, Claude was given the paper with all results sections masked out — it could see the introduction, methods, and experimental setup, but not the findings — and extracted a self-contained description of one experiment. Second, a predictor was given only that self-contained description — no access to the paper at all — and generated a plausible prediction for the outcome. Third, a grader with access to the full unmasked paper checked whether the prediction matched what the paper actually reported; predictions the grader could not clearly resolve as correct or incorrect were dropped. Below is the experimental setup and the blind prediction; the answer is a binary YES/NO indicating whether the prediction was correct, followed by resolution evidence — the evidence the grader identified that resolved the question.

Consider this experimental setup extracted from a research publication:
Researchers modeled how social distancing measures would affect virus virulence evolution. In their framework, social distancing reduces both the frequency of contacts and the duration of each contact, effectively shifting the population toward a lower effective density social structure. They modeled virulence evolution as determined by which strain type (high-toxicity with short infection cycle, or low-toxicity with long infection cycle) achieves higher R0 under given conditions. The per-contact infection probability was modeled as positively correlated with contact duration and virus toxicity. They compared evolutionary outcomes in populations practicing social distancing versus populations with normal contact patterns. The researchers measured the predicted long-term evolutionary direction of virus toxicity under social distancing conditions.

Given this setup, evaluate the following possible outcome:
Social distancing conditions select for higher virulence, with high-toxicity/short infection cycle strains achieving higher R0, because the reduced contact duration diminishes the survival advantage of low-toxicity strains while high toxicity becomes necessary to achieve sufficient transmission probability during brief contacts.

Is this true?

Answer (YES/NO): NO